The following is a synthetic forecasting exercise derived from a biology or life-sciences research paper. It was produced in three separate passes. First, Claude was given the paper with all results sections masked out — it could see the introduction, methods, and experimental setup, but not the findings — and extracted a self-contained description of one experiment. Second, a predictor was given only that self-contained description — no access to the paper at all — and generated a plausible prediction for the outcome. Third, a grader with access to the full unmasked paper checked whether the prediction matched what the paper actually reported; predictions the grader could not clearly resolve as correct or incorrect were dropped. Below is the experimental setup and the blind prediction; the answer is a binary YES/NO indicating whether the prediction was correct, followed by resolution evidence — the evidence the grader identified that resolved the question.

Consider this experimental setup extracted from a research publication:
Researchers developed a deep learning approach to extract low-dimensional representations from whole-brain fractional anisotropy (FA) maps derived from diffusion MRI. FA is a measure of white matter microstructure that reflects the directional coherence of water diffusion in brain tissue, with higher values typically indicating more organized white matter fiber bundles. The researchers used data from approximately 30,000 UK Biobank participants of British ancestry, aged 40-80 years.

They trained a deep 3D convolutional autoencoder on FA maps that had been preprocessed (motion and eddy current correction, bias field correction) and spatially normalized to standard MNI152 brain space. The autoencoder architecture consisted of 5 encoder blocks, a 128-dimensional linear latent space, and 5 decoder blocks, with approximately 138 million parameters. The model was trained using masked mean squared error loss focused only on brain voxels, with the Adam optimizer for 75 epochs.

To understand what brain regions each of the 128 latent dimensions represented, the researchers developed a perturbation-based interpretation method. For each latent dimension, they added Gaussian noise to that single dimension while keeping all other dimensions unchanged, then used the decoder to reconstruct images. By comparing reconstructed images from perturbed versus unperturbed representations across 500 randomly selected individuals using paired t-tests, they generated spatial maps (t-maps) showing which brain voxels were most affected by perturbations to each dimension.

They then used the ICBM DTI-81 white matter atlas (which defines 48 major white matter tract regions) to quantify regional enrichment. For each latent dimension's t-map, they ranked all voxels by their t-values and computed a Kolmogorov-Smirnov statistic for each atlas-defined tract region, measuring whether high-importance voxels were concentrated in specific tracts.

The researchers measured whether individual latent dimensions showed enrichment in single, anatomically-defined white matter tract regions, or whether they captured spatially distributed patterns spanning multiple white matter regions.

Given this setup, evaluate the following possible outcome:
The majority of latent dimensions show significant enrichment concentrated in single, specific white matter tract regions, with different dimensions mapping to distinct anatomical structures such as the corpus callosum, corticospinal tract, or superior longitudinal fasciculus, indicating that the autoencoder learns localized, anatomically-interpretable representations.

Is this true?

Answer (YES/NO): NO